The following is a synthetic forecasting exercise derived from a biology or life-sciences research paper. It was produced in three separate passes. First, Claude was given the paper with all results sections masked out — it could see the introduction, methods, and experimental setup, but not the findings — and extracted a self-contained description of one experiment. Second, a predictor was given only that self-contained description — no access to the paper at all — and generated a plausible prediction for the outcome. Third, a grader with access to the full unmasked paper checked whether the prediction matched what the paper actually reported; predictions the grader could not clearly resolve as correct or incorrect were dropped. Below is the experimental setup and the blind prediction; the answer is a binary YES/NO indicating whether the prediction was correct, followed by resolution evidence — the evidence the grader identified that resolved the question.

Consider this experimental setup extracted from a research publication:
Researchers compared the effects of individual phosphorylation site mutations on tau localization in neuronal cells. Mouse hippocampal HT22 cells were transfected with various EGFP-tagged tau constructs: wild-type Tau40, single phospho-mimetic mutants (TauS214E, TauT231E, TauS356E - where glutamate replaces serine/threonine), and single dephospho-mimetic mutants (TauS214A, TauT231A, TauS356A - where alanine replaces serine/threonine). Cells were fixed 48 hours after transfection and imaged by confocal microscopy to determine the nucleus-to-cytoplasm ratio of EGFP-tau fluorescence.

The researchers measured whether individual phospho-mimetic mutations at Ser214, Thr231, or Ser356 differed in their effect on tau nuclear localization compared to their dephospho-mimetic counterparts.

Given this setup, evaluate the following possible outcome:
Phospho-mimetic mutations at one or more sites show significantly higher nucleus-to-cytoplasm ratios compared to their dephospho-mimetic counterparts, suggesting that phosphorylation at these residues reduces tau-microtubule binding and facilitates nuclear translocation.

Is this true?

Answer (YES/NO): YES